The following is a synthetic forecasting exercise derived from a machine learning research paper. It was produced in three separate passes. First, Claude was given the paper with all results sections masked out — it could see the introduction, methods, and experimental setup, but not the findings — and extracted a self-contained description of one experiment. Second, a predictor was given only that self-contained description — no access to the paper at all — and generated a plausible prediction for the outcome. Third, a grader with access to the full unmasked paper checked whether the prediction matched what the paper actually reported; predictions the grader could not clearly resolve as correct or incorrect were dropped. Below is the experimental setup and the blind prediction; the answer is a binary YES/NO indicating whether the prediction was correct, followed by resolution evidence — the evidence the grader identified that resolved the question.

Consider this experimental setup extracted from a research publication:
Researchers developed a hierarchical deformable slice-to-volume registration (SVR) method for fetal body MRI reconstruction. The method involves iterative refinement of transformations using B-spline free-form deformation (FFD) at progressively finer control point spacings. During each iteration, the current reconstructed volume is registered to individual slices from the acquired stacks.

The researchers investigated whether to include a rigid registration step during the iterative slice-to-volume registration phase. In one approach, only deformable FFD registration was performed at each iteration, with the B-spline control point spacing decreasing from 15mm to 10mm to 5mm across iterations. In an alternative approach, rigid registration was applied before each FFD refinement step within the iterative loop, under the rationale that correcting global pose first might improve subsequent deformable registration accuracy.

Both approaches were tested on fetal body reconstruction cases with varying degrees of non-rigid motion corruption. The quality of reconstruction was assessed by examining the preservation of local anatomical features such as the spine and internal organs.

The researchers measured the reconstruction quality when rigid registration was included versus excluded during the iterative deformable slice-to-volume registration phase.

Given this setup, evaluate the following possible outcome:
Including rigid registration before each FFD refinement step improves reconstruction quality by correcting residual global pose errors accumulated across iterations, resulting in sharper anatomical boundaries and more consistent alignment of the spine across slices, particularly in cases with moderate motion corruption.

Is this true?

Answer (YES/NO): NO